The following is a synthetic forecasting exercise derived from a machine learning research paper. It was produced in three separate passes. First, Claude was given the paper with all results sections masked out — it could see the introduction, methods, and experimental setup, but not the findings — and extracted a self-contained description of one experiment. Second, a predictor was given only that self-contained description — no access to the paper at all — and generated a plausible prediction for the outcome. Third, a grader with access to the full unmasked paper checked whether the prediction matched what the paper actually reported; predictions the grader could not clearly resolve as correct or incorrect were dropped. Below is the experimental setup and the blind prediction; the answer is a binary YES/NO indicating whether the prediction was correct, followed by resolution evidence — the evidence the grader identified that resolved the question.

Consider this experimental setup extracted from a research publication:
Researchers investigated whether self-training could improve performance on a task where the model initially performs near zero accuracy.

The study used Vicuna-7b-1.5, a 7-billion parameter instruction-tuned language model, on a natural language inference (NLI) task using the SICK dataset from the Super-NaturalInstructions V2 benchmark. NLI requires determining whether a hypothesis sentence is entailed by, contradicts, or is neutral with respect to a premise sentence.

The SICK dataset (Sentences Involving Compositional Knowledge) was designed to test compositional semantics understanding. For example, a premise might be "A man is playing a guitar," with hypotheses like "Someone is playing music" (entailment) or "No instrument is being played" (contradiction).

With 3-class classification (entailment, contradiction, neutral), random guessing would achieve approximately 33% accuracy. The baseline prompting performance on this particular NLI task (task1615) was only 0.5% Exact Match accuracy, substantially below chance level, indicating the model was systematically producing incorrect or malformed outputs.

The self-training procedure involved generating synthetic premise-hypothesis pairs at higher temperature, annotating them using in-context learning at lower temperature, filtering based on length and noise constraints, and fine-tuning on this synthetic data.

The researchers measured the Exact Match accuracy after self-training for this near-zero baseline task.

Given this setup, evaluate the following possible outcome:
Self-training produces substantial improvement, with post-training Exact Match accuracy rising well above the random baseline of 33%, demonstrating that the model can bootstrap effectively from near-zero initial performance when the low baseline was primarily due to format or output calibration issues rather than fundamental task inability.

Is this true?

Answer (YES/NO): NO